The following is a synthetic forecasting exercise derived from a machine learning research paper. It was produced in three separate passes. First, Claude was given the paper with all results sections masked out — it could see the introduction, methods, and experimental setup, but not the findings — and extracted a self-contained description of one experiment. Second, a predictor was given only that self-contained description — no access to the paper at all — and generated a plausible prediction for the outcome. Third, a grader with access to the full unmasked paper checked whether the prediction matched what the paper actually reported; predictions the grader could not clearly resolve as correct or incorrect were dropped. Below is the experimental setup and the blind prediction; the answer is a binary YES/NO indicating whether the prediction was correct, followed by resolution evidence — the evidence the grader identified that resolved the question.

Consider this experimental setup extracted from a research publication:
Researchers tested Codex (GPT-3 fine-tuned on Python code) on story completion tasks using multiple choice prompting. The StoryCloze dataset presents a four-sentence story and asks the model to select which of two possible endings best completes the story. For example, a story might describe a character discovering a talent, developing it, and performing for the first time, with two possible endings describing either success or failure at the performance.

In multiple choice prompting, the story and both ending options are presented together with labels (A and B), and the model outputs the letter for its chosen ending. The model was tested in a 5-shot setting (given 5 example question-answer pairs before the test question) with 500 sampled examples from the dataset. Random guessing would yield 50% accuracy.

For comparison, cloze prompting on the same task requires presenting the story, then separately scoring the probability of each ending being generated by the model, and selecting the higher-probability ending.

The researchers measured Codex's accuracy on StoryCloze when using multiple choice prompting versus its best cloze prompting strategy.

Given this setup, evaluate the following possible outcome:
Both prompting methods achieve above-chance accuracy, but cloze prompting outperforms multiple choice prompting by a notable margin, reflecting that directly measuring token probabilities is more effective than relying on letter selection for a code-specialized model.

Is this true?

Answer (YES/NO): NO